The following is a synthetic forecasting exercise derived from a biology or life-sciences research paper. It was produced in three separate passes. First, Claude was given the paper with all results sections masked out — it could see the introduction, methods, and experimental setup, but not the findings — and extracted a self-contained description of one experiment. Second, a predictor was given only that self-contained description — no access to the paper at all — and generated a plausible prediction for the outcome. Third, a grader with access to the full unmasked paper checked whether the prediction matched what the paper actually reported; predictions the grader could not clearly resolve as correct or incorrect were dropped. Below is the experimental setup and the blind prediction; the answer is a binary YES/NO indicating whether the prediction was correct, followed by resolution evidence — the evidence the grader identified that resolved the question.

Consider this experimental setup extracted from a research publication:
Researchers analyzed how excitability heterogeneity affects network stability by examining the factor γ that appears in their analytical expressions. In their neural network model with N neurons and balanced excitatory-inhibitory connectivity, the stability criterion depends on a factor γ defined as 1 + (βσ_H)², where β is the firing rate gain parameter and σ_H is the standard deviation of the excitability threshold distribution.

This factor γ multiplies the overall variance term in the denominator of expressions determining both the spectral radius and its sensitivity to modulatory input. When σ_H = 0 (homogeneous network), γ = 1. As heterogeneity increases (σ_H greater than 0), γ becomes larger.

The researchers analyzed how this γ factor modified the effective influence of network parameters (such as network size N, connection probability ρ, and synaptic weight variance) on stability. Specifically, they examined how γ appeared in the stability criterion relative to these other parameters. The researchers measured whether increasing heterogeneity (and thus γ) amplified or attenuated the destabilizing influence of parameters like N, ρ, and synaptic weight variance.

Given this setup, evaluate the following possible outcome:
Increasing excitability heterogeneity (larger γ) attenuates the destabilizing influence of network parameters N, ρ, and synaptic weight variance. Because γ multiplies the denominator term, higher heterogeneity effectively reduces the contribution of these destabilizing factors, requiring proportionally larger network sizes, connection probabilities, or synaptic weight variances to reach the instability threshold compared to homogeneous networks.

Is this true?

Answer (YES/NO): YES